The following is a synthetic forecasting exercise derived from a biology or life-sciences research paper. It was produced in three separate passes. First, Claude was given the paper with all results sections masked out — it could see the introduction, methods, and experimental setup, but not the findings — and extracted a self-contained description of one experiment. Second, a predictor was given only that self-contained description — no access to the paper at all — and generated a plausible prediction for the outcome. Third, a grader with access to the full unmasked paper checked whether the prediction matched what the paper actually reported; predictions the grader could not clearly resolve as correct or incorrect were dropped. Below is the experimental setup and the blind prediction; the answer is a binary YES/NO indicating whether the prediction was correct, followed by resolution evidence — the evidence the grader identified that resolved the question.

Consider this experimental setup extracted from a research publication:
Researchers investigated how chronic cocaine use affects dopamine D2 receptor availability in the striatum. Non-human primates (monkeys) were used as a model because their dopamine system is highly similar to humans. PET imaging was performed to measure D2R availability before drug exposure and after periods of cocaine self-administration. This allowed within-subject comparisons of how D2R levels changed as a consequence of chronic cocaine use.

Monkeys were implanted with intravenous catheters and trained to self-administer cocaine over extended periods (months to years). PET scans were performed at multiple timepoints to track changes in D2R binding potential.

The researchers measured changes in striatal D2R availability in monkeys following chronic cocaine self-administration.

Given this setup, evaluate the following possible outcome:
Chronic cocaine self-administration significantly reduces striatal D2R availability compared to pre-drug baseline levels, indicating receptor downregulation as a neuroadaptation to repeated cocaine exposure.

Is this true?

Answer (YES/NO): YES